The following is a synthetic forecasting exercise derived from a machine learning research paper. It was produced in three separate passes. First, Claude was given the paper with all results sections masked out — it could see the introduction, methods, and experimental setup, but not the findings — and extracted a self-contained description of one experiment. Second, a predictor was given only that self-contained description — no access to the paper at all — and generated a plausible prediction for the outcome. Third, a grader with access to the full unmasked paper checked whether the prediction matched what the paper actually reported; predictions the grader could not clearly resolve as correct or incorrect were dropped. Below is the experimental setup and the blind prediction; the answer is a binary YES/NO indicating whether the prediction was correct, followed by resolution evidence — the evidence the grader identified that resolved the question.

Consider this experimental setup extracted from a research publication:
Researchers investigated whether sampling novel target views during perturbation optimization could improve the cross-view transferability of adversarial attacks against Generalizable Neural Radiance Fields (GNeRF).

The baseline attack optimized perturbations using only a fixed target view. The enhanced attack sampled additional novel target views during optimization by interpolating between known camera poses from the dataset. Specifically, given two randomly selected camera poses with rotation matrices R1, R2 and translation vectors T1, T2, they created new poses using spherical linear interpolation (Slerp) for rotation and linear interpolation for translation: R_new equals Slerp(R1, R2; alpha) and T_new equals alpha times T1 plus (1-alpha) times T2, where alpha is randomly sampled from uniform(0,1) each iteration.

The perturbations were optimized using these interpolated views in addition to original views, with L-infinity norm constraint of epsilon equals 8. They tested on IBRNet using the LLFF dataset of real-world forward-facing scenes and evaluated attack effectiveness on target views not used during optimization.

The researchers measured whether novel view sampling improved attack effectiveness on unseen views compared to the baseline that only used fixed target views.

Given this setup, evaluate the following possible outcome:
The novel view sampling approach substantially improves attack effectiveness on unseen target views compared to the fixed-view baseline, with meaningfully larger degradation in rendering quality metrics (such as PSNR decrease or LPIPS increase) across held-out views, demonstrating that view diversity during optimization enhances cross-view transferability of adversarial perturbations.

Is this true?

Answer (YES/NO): YES